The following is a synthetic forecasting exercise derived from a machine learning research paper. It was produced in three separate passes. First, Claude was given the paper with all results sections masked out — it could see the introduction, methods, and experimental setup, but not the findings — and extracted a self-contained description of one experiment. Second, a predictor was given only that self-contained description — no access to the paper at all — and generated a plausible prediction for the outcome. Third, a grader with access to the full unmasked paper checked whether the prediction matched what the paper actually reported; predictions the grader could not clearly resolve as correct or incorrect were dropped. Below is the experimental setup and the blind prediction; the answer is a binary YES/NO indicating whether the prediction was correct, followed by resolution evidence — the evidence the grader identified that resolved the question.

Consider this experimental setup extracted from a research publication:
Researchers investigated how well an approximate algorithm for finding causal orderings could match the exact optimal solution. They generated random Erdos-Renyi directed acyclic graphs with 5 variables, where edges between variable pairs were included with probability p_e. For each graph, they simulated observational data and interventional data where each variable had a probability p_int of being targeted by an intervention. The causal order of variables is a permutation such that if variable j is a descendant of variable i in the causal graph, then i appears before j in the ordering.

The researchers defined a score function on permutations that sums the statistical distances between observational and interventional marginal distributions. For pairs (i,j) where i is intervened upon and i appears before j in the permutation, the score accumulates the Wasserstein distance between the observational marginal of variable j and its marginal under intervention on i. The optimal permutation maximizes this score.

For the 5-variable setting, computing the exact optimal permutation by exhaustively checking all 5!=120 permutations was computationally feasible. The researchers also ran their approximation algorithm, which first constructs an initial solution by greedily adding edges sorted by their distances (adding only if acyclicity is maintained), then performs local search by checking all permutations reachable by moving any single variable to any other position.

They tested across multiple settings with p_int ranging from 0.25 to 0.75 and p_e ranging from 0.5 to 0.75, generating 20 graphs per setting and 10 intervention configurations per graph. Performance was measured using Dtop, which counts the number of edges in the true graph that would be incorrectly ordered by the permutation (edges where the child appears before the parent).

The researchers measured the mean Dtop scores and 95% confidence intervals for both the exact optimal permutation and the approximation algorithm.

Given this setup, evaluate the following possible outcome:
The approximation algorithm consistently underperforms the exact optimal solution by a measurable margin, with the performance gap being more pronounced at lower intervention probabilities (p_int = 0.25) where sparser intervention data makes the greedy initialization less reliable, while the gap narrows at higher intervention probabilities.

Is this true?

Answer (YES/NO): NO